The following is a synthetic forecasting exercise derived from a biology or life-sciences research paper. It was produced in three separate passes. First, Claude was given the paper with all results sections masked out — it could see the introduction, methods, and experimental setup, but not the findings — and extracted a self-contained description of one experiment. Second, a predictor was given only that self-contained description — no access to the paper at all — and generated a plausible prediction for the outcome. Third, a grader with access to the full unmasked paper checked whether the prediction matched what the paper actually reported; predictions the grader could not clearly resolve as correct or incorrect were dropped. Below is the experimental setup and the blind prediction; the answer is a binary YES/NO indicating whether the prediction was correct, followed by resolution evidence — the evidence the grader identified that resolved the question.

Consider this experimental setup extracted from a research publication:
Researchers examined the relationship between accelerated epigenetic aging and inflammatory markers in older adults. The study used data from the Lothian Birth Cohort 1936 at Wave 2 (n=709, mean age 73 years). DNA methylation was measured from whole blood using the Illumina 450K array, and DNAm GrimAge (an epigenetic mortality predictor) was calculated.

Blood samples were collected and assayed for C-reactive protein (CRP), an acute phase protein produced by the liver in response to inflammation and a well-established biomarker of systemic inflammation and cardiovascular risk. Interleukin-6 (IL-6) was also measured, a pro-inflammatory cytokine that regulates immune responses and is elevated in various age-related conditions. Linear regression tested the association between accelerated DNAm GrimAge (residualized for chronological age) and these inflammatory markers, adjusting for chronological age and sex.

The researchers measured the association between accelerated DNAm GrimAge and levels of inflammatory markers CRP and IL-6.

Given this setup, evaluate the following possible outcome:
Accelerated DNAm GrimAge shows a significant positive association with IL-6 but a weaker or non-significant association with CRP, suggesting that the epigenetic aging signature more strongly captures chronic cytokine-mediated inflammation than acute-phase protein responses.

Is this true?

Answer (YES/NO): NO